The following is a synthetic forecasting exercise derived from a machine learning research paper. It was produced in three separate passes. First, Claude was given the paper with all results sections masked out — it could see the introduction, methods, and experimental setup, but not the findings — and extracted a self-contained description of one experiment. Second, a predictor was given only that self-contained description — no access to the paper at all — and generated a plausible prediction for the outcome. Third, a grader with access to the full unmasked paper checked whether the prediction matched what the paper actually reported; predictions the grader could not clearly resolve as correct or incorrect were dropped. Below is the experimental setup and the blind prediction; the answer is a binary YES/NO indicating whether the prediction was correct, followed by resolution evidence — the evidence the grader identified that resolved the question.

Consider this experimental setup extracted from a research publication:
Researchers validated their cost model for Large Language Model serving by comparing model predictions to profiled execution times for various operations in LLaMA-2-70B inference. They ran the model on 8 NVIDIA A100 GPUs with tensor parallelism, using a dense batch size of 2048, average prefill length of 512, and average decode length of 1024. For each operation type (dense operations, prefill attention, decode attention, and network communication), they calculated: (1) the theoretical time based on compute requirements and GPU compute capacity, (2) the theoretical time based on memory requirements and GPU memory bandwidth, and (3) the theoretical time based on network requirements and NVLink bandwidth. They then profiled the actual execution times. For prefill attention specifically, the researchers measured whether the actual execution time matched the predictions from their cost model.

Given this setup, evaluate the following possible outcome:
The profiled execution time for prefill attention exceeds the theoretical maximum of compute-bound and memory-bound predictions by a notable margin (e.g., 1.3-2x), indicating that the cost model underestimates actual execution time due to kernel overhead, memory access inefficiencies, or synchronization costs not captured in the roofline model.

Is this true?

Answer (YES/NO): YES